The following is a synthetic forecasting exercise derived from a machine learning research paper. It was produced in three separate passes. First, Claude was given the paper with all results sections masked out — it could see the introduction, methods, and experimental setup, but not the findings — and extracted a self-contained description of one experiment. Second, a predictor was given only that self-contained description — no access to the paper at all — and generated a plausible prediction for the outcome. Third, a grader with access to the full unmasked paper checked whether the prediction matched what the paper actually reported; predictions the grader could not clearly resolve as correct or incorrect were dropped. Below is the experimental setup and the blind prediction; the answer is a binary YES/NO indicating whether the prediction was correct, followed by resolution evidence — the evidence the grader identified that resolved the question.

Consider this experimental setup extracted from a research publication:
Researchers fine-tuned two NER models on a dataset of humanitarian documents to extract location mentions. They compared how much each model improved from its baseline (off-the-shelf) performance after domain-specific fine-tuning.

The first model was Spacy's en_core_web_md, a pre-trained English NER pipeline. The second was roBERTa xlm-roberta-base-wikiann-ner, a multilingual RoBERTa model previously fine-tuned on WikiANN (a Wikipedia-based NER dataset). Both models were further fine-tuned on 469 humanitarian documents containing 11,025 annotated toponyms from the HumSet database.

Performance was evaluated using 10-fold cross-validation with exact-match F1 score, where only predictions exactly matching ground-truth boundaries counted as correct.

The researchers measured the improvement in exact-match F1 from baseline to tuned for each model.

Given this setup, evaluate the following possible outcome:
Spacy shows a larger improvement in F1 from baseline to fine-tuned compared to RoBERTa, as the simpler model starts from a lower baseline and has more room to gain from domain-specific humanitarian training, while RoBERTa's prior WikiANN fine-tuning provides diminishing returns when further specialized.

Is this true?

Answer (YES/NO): YES